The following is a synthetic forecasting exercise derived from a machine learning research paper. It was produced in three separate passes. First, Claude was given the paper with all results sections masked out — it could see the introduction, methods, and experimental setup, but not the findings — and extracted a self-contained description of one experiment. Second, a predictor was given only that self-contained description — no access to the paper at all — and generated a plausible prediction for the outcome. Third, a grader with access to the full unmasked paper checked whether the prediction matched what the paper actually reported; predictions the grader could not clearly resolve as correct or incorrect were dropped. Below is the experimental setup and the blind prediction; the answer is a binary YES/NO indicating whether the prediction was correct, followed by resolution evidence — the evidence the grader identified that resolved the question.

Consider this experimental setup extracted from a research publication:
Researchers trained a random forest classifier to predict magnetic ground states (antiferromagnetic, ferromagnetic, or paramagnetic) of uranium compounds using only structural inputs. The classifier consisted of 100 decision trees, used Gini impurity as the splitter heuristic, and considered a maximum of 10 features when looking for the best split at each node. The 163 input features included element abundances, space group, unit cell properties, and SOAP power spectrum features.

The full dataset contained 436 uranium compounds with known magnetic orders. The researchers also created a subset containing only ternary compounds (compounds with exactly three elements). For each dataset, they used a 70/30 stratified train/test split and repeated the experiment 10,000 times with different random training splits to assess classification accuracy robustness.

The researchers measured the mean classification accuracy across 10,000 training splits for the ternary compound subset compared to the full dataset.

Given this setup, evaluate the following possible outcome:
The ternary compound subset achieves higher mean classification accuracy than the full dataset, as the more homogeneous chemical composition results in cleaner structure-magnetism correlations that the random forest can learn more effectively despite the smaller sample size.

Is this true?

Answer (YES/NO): YES